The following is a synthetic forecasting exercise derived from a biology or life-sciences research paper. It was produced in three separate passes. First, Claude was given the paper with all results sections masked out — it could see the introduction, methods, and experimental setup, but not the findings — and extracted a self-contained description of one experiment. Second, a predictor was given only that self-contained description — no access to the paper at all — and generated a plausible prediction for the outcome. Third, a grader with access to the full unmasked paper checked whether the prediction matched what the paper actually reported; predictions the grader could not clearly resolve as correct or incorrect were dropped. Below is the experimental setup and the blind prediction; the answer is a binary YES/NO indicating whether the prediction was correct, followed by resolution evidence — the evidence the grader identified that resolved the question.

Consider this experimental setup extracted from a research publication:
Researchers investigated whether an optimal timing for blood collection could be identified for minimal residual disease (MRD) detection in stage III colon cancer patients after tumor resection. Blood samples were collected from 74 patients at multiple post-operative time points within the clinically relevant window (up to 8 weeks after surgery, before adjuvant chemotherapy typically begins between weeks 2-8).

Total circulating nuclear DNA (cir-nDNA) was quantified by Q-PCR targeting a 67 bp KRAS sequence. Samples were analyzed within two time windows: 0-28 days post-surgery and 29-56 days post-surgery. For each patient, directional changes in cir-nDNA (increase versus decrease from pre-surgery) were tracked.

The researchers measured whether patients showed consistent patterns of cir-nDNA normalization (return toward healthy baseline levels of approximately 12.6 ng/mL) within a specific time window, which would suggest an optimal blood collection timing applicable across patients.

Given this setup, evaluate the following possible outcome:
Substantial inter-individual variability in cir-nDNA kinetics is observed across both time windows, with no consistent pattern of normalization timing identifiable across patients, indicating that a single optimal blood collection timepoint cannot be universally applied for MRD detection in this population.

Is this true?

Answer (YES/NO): YES